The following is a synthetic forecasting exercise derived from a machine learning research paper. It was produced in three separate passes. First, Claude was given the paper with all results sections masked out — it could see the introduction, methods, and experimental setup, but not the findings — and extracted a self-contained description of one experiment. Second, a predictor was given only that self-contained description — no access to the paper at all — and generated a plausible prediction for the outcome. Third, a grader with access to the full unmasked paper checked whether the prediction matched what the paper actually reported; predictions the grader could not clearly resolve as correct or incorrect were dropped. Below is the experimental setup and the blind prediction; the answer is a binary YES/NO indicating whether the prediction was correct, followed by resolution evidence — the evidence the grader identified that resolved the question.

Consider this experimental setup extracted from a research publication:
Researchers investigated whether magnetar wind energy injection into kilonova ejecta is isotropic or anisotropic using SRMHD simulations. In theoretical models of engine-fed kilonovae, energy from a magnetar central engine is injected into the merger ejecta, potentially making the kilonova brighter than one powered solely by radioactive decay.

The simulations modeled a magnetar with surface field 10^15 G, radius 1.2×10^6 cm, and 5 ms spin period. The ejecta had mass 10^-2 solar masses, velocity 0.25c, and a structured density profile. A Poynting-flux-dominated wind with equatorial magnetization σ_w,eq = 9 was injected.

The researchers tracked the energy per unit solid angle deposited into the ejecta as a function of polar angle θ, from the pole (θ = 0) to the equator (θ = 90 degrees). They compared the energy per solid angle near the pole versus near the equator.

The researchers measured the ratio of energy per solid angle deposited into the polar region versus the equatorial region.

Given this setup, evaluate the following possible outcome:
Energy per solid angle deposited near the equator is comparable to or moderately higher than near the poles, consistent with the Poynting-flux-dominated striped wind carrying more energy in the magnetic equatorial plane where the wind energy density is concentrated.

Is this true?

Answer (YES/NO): NO